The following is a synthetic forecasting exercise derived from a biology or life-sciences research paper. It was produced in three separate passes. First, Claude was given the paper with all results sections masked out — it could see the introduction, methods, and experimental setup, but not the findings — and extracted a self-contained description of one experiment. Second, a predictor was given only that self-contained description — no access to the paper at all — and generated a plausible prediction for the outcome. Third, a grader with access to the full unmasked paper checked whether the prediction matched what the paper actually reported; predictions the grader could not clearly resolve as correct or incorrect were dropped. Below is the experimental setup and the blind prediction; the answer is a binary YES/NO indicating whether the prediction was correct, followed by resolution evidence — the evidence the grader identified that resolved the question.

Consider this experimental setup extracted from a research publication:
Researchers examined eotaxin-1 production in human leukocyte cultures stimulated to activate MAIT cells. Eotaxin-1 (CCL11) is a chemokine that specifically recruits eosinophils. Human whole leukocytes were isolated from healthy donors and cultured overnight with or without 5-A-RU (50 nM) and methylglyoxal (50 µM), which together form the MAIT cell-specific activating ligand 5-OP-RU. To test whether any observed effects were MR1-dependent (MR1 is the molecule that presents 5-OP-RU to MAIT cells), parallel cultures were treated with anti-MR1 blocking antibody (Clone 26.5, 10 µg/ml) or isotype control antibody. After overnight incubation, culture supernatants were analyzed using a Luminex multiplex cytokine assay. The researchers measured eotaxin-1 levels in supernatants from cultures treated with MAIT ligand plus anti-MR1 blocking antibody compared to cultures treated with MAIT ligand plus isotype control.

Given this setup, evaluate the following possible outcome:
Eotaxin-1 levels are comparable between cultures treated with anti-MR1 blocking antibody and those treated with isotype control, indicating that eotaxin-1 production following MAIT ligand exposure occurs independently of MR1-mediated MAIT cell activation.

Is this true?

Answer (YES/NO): NO